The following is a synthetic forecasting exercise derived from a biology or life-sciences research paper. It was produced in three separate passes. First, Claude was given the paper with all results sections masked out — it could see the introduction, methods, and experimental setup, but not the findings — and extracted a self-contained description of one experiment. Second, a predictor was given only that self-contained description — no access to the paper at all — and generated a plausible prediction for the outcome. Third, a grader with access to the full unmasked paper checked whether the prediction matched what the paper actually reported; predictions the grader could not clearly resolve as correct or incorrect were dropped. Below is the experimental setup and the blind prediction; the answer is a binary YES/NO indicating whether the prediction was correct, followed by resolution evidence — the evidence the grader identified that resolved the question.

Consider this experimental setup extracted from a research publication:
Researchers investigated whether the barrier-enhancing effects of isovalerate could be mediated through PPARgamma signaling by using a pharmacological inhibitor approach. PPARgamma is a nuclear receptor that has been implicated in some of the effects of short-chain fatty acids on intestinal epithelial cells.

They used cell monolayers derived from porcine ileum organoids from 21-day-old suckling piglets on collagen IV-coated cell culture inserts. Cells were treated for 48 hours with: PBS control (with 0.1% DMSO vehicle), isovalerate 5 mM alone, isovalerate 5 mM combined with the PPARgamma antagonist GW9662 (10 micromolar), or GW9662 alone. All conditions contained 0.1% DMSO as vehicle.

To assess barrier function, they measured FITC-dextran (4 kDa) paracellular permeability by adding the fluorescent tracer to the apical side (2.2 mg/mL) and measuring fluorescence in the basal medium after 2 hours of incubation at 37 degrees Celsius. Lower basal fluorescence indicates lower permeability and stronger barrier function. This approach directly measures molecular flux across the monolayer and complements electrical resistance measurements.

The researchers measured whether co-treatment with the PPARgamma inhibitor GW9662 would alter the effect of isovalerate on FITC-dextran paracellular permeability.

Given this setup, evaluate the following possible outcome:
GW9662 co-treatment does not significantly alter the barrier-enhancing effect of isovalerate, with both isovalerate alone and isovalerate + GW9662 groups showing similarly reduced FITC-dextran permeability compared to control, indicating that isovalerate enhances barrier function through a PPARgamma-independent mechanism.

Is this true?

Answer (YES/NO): YES